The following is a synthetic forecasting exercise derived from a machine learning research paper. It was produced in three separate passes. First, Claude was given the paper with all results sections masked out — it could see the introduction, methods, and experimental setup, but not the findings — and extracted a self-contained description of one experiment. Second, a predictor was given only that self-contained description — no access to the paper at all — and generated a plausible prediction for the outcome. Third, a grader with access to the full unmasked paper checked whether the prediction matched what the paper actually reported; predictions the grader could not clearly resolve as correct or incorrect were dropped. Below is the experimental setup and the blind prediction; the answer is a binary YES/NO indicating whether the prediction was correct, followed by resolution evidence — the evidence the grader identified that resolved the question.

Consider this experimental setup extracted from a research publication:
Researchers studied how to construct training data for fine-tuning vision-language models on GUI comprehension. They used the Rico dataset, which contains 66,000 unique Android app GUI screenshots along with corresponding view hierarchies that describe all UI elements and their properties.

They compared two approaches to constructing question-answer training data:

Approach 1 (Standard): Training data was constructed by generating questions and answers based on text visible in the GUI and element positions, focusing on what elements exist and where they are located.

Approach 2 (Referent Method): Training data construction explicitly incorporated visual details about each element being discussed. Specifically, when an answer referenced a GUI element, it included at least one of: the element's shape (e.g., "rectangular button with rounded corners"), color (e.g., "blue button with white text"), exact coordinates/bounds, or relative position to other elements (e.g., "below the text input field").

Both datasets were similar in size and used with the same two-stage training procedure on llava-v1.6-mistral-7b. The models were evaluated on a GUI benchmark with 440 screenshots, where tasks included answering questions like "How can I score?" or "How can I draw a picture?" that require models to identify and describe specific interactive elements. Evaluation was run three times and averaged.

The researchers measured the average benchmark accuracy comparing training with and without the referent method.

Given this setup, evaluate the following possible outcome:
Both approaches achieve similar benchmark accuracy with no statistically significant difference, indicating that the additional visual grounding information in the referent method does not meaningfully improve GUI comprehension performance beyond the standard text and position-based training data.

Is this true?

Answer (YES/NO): NO